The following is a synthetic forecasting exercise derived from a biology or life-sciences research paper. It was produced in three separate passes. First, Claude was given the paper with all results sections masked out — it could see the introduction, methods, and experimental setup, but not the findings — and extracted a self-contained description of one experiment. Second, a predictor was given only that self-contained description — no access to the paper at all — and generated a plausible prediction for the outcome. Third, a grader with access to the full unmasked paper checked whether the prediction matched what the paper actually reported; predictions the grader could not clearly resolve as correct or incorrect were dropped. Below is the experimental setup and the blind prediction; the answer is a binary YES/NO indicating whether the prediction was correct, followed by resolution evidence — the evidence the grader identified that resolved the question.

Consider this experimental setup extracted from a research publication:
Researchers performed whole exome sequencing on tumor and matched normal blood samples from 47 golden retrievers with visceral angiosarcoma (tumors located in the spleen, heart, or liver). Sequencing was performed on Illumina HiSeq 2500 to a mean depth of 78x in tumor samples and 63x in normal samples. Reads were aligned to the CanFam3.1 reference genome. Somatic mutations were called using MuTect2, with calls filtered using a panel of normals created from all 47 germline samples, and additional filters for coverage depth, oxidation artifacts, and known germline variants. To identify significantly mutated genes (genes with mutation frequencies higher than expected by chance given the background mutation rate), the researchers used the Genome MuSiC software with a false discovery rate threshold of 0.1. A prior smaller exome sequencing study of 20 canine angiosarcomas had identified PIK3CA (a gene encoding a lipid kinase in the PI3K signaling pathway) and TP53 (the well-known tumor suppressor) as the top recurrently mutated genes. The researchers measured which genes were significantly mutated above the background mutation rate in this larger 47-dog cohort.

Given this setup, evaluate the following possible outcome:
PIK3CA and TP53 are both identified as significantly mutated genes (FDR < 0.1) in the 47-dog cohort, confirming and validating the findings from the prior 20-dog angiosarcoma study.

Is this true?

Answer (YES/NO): YES